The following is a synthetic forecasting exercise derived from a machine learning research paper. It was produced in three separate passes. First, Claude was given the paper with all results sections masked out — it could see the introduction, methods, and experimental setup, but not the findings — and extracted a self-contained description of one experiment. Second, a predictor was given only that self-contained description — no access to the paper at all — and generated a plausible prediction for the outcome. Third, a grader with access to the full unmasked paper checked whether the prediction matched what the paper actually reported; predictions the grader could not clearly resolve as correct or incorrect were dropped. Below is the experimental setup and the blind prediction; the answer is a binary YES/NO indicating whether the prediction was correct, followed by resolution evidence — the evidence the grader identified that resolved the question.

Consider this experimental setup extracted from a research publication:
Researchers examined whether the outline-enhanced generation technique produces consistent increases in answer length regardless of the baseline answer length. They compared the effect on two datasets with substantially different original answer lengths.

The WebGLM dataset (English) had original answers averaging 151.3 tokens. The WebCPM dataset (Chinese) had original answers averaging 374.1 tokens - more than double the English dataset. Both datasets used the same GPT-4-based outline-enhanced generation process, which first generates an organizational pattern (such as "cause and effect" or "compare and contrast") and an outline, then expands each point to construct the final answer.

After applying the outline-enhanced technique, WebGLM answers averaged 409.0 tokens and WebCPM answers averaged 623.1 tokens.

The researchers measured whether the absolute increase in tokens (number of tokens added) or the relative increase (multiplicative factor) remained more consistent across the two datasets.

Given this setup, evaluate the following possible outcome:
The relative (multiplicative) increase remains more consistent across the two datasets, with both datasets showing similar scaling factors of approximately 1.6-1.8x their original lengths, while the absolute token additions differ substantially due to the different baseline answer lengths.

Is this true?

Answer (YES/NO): NO